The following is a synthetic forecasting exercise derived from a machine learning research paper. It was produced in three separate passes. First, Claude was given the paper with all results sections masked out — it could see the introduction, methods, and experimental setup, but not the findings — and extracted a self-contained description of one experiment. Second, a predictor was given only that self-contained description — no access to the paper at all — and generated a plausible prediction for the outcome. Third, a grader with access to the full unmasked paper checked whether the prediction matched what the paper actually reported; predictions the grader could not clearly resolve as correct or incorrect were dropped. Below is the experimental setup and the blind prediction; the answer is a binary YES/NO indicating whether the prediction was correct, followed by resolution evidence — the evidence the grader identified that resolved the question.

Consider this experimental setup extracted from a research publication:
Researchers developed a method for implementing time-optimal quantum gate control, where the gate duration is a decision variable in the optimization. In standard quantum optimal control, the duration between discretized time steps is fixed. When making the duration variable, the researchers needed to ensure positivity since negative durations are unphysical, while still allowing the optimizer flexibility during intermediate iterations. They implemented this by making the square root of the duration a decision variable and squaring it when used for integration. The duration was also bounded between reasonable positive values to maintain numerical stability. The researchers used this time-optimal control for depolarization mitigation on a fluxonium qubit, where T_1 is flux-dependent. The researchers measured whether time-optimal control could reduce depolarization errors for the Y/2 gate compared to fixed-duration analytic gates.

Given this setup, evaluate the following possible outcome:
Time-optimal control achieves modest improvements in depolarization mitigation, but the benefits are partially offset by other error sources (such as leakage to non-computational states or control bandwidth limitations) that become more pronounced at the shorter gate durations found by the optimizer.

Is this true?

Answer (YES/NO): NO